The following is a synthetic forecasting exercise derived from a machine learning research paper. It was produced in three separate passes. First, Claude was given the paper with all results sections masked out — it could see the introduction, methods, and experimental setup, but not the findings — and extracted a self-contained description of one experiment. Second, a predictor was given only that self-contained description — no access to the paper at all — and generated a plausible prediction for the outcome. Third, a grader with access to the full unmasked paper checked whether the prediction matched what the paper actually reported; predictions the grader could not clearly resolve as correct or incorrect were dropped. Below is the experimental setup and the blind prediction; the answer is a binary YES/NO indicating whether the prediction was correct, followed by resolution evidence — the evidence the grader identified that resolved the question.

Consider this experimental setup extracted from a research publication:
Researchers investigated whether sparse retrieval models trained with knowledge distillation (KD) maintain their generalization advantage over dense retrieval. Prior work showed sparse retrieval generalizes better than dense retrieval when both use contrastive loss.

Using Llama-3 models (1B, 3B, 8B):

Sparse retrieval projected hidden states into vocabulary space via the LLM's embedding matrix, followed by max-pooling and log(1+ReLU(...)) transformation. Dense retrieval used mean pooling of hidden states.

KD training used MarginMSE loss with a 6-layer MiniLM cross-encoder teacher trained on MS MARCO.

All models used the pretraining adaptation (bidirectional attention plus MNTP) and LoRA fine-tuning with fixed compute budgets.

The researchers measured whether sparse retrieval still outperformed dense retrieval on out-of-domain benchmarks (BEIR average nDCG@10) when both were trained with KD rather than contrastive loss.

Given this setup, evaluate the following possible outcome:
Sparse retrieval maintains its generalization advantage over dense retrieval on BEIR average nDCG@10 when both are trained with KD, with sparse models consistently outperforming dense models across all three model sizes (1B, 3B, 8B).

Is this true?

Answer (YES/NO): YES